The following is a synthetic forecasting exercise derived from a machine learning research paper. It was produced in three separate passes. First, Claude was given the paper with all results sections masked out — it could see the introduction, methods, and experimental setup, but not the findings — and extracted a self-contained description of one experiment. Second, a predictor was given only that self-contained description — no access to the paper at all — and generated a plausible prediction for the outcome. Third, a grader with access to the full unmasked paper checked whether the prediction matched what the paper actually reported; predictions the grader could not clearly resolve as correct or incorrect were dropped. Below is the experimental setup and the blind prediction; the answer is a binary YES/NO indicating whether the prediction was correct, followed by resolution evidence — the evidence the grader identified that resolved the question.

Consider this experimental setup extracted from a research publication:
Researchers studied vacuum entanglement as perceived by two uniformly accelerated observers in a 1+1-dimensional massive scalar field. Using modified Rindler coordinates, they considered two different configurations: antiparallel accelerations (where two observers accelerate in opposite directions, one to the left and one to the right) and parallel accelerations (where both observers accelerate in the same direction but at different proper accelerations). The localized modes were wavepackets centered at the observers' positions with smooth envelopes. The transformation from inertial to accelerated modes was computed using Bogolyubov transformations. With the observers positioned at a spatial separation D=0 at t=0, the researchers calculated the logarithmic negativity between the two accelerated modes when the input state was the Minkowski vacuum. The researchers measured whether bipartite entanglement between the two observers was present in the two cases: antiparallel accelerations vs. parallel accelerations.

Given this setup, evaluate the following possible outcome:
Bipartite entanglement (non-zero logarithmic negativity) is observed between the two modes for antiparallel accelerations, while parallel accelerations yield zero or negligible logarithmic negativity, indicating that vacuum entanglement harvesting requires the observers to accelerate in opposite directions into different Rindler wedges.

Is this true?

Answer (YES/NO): YES